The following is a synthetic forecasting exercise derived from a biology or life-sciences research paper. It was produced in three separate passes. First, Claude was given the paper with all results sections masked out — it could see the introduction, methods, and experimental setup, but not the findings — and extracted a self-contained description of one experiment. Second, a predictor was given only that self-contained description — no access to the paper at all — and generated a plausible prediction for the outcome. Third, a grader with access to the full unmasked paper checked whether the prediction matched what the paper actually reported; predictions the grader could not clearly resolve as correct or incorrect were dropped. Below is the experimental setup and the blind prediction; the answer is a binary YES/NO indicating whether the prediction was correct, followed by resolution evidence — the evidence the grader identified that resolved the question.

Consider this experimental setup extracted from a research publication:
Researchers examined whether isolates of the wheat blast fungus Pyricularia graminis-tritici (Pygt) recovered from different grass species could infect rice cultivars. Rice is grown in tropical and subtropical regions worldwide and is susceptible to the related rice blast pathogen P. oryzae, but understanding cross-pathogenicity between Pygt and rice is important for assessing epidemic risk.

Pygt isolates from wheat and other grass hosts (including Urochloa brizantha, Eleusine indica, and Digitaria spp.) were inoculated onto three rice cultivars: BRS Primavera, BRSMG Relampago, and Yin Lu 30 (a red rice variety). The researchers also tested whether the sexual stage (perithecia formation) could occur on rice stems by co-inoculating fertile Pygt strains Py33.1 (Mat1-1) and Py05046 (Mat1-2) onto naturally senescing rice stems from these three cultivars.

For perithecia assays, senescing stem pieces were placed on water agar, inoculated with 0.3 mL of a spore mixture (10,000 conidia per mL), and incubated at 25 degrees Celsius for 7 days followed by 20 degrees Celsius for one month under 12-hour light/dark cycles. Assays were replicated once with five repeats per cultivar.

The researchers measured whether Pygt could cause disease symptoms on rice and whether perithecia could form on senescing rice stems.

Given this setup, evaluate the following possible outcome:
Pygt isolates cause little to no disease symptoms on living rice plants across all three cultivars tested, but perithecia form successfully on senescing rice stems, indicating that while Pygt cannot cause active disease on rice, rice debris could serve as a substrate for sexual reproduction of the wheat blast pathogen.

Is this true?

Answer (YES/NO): NO